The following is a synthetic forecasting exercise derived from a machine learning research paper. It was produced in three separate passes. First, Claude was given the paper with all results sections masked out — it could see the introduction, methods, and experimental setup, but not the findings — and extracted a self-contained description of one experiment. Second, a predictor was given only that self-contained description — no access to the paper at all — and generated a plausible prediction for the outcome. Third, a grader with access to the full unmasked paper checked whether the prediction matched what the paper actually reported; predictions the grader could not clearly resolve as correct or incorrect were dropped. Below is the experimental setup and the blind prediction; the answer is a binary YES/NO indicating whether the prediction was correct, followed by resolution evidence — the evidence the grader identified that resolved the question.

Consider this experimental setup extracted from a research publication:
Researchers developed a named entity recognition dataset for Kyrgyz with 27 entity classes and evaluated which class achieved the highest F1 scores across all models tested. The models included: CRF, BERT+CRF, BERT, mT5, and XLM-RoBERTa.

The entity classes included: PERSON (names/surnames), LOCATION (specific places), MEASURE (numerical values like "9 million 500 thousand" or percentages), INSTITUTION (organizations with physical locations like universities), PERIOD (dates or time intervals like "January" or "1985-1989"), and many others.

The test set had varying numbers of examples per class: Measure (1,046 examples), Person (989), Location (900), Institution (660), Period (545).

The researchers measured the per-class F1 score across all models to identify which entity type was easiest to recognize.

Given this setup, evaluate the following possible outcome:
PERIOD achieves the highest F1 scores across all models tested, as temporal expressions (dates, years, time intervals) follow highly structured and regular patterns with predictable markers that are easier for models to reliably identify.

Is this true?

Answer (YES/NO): NO